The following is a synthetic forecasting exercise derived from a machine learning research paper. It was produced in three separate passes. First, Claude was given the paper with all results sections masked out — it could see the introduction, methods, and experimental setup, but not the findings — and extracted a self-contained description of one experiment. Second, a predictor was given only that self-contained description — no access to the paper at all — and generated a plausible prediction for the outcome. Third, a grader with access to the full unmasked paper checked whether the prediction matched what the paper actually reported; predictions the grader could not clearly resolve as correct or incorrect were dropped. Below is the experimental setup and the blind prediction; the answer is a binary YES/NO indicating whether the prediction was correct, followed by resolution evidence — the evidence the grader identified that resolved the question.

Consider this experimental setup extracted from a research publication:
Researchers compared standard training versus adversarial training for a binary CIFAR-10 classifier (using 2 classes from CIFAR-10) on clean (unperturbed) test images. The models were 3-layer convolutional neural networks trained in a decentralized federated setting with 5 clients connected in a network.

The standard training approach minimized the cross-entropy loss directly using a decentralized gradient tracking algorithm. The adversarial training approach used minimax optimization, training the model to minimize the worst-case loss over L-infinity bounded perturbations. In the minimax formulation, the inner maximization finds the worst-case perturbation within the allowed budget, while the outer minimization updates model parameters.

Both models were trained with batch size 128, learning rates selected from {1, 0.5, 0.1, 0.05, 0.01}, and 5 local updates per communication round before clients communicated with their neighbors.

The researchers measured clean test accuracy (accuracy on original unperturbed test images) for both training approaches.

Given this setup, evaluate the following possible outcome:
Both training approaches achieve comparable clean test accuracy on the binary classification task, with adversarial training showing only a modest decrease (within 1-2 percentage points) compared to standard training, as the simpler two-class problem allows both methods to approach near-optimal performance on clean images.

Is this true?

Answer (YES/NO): YES